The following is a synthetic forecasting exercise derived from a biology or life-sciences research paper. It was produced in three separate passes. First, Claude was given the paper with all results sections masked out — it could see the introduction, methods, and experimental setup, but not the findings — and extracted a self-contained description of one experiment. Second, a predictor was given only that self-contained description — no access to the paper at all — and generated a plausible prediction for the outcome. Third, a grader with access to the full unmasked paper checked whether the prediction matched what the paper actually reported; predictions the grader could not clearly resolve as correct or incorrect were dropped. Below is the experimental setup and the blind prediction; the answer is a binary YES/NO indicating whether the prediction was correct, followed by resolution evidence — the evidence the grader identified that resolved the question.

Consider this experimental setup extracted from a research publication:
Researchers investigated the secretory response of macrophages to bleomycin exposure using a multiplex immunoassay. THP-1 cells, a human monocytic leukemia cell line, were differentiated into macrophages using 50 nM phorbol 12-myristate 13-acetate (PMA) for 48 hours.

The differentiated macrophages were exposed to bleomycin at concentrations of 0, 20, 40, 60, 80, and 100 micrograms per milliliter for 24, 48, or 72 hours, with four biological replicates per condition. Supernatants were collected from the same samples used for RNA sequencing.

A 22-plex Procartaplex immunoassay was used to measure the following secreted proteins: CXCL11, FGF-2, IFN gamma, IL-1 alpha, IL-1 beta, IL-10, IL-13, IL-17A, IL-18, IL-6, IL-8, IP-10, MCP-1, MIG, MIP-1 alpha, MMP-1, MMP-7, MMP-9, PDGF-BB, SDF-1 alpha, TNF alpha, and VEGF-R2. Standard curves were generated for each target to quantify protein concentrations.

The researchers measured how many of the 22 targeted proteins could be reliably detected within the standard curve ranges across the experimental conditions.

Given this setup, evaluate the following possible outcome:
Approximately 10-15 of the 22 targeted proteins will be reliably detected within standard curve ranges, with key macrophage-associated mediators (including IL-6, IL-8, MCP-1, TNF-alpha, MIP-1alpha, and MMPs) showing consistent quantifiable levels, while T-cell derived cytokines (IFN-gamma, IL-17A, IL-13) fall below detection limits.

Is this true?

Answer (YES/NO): NO